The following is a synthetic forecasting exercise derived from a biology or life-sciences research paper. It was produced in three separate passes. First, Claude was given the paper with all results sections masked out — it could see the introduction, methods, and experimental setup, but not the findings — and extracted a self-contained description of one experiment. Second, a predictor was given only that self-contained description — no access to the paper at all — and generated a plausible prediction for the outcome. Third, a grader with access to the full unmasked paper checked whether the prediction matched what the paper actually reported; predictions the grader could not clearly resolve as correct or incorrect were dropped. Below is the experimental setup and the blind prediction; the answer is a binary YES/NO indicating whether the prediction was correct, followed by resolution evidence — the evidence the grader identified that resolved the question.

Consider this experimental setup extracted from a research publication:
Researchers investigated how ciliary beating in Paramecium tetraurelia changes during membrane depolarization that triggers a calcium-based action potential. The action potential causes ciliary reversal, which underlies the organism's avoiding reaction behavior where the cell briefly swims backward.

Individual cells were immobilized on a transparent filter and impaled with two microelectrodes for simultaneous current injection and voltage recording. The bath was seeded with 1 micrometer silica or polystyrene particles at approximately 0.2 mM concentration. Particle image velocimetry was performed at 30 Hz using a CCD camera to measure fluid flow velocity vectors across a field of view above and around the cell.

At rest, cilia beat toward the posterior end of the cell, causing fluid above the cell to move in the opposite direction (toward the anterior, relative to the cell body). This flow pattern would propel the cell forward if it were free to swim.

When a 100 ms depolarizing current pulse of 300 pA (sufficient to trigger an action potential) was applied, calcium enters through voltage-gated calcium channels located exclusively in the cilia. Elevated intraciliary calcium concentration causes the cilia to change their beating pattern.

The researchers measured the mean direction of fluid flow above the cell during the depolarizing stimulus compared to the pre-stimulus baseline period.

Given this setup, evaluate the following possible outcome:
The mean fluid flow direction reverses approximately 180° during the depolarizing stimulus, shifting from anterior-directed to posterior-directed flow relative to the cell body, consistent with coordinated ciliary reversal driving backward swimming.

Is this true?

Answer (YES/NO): NO